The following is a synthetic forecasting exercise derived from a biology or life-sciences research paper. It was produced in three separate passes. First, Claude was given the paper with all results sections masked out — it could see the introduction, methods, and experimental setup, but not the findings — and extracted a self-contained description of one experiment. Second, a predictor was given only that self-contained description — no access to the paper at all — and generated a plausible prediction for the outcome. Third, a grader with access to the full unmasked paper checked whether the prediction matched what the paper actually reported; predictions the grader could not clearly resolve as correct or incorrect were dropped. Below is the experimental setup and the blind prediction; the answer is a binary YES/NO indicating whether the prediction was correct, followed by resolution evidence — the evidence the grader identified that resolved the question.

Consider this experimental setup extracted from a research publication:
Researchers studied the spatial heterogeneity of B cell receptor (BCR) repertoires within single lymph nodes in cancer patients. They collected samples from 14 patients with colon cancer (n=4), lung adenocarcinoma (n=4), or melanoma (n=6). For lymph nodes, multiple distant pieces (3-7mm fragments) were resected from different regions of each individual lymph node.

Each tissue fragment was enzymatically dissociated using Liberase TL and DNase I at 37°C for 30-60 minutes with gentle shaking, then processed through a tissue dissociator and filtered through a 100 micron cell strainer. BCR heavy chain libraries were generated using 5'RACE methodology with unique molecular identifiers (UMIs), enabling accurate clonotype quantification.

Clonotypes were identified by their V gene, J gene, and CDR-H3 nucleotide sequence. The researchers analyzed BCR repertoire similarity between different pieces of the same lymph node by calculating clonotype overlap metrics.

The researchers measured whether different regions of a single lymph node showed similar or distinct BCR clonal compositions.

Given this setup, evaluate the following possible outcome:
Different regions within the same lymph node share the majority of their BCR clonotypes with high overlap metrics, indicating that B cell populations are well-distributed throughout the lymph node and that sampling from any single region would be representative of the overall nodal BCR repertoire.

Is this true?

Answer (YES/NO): NO